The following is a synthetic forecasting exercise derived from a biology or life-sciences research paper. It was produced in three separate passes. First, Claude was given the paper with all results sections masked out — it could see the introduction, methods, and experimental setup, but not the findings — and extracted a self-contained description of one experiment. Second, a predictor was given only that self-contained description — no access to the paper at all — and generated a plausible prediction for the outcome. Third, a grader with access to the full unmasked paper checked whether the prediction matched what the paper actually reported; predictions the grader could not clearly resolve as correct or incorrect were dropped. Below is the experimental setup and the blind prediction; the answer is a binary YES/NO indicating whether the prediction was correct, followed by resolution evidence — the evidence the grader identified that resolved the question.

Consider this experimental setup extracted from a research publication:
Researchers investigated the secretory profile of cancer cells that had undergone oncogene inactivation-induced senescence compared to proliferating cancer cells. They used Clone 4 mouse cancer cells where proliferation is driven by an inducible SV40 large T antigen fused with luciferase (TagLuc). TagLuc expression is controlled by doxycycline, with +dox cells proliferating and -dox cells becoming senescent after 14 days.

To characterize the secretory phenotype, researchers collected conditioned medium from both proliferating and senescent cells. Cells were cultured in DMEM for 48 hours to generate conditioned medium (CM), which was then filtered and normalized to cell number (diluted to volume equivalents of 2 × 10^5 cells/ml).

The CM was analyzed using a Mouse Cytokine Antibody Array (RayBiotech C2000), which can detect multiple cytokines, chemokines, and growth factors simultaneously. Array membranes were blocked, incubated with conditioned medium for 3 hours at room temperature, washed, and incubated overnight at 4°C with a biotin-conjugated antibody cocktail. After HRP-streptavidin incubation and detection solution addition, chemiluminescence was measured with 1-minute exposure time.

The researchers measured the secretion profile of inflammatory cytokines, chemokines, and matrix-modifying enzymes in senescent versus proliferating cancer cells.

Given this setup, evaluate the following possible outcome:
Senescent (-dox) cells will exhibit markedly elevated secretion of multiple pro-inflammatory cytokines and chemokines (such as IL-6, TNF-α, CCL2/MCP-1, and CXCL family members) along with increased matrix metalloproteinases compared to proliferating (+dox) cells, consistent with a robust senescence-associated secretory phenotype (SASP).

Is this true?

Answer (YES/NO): NO